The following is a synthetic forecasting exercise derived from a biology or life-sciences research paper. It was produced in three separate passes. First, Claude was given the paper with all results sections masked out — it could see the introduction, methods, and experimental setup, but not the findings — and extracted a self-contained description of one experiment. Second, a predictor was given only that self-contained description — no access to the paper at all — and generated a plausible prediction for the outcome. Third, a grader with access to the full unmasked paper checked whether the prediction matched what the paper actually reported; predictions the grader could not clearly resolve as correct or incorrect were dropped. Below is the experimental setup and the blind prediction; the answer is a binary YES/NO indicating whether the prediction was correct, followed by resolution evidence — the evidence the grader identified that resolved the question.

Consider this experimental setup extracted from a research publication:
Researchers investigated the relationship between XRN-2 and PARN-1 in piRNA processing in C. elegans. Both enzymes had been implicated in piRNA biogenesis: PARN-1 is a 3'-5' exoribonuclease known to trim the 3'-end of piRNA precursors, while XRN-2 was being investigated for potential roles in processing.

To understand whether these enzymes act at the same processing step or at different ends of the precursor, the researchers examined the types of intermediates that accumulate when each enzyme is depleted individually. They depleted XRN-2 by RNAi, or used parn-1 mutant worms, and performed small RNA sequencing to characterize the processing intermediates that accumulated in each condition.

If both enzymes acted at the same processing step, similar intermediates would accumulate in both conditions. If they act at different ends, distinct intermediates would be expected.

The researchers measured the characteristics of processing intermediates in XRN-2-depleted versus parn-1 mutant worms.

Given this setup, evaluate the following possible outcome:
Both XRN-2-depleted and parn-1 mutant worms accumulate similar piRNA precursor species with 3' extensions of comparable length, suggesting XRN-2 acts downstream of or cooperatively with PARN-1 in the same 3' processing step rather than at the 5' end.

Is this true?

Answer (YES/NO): NO